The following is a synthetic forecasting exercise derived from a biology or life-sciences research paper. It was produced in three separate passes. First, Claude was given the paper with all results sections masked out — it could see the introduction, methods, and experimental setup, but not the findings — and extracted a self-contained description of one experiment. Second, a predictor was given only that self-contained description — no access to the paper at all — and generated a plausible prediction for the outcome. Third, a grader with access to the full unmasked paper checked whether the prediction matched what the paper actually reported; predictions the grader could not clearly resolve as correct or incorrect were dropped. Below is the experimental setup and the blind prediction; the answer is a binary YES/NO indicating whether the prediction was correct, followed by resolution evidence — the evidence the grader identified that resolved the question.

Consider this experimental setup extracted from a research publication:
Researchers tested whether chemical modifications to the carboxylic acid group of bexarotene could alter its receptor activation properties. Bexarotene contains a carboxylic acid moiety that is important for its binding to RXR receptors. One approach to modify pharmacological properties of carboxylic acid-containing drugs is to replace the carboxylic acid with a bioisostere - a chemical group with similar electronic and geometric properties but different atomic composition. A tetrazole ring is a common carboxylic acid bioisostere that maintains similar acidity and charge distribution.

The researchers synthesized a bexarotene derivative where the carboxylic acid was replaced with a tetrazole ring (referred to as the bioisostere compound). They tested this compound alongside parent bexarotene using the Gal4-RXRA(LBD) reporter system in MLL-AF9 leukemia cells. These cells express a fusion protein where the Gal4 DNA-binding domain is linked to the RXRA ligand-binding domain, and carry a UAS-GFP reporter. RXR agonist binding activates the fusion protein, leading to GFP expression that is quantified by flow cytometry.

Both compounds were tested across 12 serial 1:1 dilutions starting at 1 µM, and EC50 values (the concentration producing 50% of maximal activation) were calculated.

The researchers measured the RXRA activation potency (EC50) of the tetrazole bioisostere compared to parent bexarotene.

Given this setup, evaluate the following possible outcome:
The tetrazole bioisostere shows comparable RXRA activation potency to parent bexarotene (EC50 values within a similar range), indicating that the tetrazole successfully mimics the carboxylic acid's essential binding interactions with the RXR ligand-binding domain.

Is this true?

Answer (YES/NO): NO